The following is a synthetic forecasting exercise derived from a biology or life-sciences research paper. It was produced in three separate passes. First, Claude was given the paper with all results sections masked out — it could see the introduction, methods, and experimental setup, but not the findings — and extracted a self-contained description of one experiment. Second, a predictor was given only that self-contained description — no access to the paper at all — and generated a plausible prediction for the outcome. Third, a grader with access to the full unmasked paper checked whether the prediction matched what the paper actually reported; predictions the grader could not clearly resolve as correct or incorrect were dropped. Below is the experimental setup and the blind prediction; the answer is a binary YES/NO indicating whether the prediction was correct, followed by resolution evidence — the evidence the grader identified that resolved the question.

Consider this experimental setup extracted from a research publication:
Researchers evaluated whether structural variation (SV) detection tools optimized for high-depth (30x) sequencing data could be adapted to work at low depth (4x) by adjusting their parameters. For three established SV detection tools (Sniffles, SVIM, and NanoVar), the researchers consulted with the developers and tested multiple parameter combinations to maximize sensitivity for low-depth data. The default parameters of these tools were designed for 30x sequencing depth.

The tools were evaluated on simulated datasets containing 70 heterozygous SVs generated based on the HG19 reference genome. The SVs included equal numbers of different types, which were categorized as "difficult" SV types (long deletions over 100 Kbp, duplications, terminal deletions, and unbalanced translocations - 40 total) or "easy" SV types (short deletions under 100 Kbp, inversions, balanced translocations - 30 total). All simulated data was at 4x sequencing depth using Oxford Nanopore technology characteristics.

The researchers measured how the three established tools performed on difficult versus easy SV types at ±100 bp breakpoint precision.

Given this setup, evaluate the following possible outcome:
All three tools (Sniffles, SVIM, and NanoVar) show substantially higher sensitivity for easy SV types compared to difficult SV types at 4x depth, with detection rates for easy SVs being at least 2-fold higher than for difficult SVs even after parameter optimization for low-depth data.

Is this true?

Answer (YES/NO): NO